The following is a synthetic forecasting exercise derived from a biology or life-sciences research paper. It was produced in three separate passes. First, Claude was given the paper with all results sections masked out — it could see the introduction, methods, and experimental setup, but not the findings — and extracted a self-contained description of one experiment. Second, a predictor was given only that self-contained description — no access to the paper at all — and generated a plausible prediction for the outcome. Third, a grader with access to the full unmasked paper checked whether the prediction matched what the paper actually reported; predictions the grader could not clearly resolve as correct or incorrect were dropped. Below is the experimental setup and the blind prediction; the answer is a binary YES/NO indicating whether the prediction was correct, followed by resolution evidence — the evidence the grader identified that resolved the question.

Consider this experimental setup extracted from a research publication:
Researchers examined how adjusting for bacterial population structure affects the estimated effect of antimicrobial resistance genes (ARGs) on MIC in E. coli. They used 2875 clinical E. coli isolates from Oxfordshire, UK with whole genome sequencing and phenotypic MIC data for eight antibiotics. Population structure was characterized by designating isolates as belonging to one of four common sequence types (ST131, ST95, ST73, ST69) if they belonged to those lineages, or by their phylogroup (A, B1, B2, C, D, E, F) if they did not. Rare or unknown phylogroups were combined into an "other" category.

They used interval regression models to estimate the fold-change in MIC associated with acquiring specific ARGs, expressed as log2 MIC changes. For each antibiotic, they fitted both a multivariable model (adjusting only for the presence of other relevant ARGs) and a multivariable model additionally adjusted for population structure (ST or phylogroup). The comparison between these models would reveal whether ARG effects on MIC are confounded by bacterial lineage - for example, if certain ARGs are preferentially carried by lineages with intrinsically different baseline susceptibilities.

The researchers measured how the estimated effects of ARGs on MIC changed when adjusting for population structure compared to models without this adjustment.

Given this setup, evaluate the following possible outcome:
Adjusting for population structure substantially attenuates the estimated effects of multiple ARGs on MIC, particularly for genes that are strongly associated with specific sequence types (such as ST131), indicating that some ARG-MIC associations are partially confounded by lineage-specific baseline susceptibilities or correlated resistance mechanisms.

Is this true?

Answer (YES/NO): NO